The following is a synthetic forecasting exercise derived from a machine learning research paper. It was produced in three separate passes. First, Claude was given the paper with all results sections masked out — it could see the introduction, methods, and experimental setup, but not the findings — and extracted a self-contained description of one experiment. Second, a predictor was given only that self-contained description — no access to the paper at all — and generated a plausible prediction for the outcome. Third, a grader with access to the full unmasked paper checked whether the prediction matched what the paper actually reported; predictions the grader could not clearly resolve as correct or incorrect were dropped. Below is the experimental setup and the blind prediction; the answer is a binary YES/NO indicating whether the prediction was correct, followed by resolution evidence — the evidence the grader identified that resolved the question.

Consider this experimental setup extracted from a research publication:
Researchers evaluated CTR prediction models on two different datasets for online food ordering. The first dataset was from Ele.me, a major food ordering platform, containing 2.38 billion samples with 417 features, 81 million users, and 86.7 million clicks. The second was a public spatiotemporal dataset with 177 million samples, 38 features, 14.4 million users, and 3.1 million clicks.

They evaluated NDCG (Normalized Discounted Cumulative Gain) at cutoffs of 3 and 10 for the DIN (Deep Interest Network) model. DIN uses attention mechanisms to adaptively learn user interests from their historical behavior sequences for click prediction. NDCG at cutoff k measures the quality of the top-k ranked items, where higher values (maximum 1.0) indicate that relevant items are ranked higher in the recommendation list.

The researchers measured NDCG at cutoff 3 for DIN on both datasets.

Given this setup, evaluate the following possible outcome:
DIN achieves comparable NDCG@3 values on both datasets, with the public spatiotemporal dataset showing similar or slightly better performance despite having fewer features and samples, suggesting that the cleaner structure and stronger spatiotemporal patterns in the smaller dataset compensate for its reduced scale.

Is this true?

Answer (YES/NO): NO